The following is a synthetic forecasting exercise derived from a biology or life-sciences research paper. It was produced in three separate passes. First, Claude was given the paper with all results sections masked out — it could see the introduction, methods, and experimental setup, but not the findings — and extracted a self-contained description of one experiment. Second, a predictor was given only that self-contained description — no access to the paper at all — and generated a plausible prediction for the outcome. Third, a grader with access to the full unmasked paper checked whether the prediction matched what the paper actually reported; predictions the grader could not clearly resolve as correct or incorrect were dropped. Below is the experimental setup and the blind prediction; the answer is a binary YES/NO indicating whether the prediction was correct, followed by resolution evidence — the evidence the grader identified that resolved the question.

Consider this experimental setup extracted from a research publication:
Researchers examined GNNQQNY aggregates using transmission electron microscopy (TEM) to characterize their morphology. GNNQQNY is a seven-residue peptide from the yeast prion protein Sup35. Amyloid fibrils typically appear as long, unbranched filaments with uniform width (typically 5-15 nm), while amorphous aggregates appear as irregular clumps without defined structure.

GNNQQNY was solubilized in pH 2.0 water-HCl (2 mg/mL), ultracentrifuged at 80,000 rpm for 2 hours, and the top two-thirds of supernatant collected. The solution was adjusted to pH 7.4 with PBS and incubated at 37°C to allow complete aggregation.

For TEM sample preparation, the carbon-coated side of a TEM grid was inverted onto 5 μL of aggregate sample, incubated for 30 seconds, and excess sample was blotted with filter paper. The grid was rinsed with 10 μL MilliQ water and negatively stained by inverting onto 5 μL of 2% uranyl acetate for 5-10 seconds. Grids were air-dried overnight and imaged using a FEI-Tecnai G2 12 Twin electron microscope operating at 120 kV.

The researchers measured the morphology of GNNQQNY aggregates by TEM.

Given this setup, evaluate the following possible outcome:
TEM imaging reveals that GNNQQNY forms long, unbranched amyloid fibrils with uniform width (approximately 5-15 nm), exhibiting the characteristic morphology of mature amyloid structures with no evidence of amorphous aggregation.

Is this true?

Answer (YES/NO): NO